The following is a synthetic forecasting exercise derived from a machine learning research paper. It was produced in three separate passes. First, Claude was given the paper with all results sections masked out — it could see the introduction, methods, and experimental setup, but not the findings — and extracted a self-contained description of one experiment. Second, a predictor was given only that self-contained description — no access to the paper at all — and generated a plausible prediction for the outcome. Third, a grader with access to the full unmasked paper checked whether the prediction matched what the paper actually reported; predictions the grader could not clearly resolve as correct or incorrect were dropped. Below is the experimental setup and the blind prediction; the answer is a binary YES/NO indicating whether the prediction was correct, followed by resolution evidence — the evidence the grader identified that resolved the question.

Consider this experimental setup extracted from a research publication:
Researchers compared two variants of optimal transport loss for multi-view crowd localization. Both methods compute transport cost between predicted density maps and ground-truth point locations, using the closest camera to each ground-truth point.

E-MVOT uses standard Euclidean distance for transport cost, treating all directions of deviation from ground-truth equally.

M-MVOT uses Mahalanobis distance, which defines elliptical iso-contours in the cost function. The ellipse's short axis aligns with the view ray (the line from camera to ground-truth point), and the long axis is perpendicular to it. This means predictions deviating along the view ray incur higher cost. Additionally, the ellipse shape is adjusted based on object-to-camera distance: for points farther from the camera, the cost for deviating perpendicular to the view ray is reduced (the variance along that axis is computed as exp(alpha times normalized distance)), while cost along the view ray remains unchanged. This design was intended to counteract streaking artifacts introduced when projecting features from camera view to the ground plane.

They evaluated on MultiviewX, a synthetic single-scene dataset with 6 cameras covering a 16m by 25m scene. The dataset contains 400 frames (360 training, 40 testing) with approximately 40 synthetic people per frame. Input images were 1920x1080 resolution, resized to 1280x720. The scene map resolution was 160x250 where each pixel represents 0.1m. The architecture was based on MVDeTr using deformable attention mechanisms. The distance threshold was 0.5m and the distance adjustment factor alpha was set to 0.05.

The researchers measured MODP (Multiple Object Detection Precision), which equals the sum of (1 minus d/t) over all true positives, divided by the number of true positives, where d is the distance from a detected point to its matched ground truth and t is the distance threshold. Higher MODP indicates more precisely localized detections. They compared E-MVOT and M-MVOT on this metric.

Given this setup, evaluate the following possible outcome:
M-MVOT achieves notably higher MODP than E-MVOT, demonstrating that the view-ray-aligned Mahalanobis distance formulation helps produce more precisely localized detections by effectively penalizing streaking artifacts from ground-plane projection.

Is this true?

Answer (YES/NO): NO